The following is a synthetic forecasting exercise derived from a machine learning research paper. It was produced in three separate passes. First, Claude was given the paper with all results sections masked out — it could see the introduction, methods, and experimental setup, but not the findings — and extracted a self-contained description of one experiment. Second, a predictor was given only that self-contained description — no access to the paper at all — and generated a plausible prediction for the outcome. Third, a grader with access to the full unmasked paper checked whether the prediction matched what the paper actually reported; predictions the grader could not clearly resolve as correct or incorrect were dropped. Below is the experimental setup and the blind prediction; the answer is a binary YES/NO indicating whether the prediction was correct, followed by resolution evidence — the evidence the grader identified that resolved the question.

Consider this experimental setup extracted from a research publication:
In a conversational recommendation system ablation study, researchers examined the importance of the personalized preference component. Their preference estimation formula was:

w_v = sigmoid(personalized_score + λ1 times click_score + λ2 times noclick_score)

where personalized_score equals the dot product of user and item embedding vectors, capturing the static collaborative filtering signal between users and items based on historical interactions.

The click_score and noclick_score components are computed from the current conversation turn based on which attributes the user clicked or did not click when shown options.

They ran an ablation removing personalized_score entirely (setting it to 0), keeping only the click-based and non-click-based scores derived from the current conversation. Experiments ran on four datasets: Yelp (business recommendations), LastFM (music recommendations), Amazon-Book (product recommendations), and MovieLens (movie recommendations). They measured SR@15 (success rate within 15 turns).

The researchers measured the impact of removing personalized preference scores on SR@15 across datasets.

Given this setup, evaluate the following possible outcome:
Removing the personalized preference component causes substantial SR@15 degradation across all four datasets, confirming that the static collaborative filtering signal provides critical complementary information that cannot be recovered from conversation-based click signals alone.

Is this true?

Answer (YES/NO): YES